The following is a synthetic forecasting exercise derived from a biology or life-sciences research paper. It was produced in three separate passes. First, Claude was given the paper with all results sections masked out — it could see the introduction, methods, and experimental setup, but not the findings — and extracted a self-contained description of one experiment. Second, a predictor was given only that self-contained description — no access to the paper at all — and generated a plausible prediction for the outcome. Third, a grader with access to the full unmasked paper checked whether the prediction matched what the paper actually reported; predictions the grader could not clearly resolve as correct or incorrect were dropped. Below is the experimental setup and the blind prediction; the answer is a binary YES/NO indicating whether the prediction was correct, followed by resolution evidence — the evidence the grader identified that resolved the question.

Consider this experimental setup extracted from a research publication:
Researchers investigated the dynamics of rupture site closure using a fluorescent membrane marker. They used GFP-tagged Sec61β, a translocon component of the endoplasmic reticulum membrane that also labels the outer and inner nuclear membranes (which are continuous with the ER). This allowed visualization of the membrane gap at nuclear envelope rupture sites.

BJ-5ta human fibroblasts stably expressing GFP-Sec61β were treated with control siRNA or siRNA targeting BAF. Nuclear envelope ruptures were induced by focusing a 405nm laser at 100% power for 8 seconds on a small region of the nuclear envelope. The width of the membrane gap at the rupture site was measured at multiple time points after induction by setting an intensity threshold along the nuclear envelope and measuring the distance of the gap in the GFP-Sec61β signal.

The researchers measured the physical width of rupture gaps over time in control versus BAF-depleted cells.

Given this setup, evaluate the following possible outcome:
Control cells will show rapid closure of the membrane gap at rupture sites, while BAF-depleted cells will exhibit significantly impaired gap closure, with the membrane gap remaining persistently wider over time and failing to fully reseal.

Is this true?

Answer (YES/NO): YES